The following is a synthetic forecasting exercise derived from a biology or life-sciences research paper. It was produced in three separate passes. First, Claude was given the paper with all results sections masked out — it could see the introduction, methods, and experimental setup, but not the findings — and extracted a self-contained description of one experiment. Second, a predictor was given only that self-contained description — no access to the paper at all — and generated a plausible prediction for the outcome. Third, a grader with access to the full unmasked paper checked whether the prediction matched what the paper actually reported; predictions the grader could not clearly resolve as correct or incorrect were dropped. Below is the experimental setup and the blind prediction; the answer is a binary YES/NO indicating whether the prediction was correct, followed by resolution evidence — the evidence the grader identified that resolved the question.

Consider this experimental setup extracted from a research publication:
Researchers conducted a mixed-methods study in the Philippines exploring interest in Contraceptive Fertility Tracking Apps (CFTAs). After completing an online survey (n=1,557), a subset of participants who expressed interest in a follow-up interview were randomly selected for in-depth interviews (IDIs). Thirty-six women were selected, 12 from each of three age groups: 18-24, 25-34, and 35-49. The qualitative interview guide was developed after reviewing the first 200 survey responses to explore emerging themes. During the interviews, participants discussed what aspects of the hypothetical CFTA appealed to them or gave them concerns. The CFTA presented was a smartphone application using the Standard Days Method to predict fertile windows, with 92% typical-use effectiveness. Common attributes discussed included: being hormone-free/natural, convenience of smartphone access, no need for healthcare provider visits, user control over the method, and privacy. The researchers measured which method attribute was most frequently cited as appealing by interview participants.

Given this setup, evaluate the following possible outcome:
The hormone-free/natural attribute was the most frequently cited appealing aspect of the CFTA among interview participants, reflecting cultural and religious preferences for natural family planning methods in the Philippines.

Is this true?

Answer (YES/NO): YES